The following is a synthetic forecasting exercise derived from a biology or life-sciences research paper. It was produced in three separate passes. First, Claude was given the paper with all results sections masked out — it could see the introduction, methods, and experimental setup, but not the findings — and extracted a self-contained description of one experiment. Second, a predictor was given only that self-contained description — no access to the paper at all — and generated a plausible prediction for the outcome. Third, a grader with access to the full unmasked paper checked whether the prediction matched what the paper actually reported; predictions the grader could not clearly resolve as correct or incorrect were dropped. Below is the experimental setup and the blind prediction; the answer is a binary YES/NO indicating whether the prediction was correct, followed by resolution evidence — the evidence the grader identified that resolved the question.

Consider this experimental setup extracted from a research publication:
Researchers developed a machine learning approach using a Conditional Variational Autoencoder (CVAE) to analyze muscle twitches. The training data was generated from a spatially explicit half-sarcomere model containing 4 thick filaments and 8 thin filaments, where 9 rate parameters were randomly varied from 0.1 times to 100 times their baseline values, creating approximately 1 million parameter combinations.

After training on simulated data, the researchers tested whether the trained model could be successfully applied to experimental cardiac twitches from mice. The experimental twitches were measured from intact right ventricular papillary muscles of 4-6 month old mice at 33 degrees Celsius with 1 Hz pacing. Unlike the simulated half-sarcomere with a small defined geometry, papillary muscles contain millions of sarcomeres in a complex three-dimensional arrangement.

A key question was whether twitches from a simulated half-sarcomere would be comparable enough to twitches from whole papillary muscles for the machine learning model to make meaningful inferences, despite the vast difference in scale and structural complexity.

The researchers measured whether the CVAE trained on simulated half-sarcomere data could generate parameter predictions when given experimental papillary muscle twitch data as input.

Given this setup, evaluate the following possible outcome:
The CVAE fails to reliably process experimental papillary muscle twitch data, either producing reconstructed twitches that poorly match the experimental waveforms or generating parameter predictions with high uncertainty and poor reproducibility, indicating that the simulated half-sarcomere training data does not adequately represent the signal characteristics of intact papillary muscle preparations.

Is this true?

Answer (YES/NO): NO